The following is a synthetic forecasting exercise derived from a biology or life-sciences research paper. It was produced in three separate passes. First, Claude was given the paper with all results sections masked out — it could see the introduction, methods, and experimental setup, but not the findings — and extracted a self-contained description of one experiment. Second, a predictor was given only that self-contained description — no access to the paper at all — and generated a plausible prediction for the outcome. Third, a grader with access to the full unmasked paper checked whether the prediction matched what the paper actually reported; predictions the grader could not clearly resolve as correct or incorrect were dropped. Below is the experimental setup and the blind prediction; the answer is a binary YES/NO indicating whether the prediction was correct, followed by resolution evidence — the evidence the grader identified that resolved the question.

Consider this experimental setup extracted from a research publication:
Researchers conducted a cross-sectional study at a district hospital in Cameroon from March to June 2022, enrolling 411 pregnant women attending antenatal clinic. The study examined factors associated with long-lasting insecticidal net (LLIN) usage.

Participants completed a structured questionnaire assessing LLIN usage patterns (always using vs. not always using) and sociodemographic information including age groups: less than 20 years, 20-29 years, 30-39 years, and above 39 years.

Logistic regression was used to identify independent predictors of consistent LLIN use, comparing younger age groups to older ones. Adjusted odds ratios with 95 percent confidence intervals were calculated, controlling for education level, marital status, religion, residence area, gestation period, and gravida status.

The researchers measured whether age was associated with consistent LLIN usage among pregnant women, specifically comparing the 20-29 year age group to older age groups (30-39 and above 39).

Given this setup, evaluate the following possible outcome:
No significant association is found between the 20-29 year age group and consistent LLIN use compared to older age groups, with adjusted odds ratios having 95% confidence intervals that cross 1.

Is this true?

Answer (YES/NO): NO